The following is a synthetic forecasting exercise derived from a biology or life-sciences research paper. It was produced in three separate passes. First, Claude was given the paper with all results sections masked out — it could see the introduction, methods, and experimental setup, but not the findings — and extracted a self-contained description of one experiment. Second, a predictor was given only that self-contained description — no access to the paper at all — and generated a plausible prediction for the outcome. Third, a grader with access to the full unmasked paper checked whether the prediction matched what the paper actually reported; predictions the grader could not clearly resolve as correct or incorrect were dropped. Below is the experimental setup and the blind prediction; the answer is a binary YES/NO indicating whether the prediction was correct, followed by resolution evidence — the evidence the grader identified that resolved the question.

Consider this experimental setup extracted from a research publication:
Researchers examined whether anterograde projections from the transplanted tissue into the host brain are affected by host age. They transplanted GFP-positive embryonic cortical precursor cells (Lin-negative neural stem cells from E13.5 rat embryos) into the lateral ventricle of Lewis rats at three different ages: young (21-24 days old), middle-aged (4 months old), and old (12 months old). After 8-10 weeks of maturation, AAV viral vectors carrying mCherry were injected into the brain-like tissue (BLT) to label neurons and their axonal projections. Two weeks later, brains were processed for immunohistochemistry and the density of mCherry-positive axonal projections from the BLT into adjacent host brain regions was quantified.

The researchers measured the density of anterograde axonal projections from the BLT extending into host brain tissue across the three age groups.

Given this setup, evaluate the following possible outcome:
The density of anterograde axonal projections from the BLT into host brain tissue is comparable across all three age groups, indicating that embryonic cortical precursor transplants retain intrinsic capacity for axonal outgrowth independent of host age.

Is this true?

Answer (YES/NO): YES